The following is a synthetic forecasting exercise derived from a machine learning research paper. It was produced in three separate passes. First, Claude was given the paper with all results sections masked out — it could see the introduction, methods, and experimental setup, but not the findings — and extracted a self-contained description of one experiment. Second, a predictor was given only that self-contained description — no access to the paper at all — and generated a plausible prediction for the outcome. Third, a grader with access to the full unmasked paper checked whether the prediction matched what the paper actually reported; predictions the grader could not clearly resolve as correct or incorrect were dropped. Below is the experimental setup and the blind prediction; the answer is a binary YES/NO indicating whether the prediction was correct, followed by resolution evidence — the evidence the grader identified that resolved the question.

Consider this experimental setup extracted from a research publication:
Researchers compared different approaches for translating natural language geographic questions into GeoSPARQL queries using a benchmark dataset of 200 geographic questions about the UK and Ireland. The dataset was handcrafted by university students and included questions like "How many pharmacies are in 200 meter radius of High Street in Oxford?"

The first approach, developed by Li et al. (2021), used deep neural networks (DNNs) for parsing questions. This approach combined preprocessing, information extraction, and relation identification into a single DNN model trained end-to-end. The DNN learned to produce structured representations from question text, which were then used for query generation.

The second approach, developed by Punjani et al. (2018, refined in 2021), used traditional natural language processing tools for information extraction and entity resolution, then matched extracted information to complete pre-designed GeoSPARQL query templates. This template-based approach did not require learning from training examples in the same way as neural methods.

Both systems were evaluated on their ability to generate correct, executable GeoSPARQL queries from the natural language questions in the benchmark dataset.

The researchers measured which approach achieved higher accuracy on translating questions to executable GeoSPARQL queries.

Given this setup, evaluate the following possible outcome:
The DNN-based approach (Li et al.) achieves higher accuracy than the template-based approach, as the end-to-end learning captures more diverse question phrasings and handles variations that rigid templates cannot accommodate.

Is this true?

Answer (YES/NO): NO